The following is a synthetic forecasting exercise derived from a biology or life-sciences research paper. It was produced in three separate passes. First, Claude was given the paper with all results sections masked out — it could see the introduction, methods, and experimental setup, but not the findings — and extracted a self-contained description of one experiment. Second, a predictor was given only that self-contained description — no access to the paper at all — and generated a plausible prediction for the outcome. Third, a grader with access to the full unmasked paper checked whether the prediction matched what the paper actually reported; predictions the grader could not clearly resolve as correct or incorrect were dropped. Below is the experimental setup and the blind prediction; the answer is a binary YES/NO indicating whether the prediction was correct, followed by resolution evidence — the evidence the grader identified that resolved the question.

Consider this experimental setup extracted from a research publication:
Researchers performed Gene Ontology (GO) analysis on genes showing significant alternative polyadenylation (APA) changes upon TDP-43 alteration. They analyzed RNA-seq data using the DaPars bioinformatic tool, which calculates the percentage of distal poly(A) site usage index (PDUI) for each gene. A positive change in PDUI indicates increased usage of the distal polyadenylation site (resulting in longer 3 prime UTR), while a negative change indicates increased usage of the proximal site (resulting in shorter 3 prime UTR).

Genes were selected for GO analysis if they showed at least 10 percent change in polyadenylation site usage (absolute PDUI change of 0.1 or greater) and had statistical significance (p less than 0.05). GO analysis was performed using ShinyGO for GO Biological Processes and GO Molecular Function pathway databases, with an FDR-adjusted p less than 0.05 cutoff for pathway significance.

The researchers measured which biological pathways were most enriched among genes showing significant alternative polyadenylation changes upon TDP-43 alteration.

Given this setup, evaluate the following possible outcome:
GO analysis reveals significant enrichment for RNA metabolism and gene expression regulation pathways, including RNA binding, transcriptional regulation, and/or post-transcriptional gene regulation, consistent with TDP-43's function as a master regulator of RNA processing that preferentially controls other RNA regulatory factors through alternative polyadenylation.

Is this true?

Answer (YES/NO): NO